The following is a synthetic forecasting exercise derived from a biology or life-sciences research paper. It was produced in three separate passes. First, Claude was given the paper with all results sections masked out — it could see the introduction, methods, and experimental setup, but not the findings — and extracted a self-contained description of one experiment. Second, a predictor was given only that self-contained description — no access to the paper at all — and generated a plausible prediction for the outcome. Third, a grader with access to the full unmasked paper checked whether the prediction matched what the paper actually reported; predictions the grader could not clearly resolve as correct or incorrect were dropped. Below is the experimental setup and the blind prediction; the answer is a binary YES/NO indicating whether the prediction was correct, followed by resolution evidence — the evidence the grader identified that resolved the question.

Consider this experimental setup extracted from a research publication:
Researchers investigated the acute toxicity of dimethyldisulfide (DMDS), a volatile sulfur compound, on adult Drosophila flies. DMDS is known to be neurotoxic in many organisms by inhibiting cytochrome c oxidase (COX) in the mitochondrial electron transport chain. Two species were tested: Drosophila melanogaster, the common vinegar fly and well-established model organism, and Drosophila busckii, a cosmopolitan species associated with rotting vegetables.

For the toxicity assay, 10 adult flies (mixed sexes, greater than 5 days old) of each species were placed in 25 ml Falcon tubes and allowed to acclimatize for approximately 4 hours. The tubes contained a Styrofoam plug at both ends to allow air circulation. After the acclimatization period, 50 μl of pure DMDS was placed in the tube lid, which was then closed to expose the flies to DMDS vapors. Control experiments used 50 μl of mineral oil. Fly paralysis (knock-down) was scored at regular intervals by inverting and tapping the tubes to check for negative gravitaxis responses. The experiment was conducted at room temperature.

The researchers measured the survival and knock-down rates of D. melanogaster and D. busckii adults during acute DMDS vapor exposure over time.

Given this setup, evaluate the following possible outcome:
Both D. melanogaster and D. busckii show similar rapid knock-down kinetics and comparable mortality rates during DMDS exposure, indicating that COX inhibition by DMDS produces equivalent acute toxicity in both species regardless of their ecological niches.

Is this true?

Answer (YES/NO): NO